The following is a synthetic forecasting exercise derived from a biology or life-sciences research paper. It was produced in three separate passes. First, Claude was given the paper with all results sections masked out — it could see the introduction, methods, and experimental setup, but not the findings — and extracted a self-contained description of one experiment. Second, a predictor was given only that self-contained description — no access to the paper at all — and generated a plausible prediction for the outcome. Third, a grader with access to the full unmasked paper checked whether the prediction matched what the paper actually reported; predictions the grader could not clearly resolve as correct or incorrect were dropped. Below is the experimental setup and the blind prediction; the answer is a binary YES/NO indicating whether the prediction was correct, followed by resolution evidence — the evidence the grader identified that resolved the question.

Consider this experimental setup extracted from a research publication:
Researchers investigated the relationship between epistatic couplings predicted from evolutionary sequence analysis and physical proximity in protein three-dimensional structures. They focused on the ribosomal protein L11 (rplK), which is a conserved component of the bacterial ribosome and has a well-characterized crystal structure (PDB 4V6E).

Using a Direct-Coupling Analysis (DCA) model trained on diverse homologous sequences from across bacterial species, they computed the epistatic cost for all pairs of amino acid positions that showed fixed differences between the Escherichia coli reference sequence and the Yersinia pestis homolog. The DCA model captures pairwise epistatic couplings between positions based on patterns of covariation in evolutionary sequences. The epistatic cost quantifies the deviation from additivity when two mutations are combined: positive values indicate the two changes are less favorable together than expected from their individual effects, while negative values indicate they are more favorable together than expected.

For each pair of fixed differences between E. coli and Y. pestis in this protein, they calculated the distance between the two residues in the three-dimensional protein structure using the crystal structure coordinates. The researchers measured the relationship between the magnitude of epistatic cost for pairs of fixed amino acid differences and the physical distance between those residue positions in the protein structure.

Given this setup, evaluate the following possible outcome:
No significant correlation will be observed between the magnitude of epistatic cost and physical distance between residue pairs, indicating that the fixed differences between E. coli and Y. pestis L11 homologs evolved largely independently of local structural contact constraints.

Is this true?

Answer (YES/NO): NO